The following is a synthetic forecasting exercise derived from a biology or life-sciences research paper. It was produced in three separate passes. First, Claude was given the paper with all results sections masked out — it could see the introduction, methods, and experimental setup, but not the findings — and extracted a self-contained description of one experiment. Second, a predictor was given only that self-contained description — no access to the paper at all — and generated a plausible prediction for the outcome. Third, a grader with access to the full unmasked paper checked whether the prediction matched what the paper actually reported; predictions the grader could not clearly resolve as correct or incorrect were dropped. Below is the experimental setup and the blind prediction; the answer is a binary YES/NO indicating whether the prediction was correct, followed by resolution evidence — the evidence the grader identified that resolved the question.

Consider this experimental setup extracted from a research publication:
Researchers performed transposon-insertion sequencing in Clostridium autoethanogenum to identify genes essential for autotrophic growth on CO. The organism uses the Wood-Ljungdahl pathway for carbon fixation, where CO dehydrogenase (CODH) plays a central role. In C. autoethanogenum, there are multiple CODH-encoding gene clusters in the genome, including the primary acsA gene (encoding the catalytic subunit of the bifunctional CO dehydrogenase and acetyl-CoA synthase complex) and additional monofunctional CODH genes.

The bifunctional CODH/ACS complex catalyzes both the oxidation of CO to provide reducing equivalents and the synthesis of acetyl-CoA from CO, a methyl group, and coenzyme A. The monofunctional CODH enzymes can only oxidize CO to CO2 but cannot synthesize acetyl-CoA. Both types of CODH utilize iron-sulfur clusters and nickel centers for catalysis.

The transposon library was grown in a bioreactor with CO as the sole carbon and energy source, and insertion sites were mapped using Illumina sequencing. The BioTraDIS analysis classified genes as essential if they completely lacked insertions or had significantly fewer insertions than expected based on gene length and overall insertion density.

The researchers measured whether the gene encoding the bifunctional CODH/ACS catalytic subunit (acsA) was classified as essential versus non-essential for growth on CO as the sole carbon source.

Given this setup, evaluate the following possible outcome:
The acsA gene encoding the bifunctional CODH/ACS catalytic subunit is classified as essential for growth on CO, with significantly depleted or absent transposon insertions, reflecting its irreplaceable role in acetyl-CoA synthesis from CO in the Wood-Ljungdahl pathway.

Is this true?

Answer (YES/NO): YES